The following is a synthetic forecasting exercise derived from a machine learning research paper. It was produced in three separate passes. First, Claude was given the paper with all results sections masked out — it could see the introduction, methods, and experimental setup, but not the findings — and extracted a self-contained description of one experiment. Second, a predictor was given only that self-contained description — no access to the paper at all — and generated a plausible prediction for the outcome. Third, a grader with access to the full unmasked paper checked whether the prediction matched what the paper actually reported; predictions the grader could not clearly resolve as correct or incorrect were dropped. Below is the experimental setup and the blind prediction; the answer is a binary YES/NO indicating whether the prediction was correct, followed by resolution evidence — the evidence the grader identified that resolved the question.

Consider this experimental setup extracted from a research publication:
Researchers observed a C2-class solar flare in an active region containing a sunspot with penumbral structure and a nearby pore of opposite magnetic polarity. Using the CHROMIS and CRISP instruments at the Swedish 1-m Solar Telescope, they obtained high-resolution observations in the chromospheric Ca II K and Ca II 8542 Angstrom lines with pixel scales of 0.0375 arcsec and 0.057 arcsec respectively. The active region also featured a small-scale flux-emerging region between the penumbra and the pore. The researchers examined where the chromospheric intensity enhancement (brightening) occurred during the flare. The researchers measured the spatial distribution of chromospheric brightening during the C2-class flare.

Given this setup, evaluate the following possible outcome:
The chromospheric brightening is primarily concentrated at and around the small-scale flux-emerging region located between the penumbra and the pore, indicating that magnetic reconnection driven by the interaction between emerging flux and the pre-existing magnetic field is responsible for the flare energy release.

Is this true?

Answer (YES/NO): NO